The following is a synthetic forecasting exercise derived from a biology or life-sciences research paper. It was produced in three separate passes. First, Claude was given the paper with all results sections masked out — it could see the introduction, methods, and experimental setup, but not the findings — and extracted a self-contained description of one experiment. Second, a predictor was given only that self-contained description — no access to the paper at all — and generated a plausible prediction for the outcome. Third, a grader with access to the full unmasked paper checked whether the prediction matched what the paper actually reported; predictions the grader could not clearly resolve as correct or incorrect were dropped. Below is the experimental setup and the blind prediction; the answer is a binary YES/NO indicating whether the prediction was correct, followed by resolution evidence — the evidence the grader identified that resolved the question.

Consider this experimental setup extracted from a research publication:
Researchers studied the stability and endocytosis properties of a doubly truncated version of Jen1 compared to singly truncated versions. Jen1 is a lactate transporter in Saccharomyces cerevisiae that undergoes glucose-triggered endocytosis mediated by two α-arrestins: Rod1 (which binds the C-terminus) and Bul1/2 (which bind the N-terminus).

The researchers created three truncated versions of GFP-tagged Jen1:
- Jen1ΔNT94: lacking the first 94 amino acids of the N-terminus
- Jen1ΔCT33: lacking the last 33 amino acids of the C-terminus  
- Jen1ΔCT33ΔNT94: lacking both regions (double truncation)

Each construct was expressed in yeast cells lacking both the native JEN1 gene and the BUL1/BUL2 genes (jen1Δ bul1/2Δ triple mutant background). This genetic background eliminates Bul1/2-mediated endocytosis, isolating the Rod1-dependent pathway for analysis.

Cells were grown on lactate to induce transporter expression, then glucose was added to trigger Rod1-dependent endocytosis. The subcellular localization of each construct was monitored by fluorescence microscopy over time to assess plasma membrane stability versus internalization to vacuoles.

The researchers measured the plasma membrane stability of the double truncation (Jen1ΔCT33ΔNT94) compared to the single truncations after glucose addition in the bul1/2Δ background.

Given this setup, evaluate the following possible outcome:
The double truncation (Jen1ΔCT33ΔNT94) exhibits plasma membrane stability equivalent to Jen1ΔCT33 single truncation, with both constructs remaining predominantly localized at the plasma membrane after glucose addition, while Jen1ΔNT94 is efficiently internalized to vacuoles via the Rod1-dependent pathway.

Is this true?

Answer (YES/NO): YES